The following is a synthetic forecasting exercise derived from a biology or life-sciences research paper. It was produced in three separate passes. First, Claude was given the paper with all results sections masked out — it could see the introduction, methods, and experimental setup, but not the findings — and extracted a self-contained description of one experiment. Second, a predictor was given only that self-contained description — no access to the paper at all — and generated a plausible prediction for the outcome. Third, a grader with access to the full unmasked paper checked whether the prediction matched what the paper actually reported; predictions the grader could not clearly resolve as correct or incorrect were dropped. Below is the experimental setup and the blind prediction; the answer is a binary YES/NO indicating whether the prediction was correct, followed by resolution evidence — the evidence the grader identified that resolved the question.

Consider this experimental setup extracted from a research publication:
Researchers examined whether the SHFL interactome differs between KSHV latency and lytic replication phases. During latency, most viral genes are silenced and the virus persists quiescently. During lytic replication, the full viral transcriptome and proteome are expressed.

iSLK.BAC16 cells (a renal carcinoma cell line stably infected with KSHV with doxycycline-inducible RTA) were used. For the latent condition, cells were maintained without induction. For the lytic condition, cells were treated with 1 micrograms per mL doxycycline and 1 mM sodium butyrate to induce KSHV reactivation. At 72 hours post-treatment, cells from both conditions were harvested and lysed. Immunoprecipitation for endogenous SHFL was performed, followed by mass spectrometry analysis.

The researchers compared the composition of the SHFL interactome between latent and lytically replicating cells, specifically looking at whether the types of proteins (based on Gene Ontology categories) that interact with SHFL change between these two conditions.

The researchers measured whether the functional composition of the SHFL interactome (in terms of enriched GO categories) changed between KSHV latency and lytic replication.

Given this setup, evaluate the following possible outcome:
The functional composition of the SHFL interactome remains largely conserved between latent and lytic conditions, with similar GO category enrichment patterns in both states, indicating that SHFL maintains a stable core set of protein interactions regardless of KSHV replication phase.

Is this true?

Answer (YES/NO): YES